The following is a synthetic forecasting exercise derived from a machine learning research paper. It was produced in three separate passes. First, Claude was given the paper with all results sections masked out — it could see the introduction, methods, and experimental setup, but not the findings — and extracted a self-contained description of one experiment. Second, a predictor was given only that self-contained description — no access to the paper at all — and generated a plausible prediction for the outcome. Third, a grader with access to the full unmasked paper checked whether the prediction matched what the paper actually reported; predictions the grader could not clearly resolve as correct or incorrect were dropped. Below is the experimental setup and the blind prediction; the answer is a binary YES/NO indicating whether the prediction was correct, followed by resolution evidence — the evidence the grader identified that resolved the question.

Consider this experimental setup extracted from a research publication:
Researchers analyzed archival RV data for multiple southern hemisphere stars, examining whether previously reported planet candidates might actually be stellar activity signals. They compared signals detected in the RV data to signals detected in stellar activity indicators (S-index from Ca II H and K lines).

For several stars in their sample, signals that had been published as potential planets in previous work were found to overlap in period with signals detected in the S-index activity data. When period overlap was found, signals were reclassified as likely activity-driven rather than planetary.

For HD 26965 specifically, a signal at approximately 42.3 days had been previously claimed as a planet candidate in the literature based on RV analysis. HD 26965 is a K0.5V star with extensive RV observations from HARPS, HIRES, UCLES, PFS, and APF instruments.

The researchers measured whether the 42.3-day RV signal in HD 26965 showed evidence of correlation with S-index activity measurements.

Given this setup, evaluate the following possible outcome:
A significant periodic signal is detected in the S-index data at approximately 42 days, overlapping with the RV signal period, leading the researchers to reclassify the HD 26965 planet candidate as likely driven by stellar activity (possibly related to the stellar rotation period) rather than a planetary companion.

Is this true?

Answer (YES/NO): NO